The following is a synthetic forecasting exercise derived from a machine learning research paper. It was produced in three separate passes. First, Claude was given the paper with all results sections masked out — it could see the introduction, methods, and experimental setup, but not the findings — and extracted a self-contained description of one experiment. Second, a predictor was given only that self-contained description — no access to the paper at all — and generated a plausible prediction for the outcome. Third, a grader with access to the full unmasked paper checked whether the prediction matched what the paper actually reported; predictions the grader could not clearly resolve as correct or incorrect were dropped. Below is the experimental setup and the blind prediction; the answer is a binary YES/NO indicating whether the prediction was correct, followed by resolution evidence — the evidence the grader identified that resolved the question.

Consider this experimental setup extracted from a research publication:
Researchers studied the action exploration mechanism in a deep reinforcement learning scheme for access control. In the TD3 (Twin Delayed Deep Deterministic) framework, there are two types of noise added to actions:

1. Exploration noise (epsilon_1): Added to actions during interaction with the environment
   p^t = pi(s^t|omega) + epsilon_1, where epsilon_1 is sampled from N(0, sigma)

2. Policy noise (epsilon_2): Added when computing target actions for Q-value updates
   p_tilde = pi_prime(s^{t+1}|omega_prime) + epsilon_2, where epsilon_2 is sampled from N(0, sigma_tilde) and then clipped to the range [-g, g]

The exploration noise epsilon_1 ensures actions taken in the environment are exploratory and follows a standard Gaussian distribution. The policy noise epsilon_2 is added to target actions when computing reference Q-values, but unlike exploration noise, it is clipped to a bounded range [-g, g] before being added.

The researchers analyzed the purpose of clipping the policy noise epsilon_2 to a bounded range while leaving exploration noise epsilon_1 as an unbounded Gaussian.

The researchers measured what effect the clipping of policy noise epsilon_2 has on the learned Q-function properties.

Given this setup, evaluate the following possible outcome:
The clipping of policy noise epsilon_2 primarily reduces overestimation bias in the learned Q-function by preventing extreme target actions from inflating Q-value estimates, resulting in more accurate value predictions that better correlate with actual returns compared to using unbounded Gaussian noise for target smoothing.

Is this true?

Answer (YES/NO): NO